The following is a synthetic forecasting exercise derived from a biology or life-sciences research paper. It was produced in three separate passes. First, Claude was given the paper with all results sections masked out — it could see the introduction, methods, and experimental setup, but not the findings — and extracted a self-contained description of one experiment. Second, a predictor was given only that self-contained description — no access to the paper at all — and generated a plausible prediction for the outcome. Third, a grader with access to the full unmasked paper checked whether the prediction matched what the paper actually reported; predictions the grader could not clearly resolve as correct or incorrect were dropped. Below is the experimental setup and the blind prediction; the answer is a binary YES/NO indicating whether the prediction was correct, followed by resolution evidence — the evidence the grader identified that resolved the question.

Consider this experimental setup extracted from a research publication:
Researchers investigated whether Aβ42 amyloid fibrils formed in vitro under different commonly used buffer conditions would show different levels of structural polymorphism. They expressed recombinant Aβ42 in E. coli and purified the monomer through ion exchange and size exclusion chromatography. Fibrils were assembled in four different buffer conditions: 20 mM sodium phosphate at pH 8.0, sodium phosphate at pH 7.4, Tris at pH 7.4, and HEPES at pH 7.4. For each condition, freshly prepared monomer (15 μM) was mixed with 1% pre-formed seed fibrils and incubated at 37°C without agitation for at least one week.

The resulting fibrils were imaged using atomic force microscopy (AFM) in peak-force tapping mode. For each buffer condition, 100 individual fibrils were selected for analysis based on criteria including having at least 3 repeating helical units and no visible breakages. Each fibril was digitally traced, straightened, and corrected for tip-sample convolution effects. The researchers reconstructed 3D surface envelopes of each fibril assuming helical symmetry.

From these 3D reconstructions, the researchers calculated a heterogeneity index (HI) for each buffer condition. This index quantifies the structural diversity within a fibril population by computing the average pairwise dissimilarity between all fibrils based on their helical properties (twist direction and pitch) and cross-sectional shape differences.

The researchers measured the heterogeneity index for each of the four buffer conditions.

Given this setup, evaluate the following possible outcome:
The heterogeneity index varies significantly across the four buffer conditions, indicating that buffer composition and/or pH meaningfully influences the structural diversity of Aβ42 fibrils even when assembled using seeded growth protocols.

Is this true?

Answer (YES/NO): YES